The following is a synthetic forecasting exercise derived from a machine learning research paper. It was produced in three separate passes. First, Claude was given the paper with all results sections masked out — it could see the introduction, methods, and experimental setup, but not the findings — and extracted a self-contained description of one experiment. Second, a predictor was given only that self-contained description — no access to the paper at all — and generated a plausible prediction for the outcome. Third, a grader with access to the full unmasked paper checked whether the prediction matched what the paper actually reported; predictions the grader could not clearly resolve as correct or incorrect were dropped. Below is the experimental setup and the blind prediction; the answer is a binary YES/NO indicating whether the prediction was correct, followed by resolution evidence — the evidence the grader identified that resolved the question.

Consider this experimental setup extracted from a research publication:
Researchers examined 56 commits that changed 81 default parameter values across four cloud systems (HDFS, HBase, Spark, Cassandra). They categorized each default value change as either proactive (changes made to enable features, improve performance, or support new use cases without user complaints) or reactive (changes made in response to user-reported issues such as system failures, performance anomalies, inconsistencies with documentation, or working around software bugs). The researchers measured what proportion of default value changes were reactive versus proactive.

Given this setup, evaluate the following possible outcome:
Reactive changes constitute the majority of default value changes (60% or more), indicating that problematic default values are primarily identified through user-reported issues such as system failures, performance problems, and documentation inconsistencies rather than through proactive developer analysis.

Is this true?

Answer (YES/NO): YES